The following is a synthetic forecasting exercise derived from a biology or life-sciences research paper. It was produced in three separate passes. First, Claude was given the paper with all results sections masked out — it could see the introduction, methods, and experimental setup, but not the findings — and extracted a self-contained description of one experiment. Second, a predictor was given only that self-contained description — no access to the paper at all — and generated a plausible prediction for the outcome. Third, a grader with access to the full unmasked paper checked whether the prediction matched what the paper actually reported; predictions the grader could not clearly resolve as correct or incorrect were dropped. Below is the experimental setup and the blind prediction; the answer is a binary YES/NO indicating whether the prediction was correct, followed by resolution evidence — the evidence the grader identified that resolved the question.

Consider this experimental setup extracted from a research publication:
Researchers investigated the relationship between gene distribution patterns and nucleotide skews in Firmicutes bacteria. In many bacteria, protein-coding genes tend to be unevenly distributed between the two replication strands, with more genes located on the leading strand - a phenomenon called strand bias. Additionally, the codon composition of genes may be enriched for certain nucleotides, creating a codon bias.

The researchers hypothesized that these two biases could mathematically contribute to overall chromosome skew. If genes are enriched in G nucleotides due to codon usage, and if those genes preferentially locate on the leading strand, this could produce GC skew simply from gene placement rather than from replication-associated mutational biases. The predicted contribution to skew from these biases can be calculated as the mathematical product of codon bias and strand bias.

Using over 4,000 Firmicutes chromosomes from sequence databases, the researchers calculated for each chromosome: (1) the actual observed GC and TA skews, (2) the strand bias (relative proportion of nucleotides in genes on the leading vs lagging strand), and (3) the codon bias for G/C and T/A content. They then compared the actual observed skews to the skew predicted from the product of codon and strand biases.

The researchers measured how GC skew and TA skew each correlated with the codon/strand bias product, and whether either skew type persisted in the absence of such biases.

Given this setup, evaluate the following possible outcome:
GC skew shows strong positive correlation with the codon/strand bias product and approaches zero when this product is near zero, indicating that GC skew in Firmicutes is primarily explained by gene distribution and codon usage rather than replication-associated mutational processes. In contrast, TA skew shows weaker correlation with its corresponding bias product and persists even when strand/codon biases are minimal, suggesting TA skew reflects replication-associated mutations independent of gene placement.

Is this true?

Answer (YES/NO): NO